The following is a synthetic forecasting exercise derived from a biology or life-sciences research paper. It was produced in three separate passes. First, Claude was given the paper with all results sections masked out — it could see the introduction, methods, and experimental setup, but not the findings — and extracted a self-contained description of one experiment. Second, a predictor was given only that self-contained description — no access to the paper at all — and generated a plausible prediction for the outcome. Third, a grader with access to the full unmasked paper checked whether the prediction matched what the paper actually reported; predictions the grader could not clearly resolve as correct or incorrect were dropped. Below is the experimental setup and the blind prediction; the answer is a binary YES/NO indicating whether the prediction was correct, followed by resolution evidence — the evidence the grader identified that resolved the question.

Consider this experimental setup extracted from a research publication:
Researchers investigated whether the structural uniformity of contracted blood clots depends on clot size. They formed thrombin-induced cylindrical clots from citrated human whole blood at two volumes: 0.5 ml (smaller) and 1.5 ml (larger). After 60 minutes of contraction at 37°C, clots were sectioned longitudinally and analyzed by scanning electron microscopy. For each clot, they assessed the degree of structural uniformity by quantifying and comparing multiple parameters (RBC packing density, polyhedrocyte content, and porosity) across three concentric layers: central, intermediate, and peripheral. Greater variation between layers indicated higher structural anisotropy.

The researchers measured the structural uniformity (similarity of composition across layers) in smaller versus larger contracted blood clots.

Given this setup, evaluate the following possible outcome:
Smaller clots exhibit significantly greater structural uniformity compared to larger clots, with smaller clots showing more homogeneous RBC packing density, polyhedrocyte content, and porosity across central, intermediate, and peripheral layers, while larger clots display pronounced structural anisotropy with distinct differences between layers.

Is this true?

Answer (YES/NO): YES